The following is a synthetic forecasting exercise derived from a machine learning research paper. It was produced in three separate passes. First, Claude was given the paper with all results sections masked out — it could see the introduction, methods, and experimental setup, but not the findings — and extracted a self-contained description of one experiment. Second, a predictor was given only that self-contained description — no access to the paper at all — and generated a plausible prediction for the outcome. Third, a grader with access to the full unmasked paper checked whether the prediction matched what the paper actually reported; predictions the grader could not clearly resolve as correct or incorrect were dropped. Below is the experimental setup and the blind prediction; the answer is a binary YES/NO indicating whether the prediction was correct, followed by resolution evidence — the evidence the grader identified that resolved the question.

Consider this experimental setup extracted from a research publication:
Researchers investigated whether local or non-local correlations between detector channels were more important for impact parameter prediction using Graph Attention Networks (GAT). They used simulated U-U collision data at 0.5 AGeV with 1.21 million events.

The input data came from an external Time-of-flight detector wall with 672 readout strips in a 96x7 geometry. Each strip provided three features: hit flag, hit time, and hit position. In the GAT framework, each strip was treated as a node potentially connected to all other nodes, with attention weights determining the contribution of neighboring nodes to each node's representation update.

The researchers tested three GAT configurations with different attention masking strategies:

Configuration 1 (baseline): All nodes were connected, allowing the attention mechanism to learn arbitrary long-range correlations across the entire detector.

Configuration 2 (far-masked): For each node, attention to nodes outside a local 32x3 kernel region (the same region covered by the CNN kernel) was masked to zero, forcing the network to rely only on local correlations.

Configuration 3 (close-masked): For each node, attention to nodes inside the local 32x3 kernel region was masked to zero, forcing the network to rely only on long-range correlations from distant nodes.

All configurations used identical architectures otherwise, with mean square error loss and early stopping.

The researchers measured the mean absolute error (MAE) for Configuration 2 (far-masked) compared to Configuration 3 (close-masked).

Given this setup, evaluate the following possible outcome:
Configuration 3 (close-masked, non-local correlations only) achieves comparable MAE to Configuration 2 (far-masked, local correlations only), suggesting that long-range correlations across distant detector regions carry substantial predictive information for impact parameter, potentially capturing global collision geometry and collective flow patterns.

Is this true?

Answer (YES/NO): YES